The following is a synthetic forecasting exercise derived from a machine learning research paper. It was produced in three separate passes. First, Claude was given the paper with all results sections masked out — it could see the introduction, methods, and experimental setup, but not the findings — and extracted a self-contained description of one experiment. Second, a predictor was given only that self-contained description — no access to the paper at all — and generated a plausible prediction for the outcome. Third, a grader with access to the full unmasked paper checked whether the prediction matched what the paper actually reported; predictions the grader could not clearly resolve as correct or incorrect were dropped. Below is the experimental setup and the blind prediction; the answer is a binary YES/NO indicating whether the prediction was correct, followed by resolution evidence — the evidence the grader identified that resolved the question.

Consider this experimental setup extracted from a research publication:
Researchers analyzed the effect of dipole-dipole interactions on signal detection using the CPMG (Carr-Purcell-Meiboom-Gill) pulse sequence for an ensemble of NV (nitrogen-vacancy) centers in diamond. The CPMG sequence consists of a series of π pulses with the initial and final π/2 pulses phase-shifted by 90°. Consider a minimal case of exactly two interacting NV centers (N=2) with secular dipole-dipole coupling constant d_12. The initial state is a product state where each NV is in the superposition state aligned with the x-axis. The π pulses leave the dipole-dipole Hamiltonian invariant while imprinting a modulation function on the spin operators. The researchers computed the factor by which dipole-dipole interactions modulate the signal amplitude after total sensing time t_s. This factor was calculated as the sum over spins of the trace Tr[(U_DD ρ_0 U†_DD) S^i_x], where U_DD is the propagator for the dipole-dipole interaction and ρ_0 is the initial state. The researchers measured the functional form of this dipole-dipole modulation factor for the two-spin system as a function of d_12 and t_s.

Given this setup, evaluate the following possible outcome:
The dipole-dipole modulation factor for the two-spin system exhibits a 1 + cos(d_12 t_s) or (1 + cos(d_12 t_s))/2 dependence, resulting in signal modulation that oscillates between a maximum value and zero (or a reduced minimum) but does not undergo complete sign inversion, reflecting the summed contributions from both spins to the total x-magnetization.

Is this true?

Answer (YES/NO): NO